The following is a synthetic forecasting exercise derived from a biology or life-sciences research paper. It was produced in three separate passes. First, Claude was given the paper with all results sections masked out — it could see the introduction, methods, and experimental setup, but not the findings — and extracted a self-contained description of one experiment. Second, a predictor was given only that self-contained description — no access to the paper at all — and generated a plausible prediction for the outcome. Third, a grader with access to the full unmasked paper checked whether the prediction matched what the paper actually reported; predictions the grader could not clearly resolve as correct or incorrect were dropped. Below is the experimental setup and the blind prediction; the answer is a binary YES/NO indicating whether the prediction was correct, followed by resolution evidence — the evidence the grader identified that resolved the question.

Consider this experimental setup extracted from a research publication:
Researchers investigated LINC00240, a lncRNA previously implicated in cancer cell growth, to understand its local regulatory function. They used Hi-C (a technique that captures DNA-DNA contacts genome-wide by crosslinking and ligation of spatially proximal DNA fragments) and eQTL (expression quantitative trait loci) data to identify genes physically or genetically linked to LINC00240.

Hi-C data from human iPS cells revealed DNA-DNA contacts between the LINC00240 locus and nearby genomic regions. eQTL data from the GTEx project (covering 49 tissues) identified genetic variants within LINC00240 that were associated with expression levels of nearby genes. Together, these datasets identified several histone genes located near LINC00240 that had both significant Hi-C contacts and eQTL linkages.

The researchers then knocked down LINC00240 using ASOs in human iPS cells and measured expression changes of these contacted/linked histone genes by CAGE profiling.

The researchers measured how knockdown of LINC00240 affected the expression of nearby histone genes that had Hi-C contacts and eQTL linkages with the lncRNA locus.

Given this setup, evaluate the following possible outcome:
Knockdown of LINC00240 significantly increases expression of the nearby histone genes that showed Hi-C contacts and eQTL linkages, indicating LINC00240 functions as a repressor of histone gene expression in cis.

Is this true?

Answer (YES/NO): NO